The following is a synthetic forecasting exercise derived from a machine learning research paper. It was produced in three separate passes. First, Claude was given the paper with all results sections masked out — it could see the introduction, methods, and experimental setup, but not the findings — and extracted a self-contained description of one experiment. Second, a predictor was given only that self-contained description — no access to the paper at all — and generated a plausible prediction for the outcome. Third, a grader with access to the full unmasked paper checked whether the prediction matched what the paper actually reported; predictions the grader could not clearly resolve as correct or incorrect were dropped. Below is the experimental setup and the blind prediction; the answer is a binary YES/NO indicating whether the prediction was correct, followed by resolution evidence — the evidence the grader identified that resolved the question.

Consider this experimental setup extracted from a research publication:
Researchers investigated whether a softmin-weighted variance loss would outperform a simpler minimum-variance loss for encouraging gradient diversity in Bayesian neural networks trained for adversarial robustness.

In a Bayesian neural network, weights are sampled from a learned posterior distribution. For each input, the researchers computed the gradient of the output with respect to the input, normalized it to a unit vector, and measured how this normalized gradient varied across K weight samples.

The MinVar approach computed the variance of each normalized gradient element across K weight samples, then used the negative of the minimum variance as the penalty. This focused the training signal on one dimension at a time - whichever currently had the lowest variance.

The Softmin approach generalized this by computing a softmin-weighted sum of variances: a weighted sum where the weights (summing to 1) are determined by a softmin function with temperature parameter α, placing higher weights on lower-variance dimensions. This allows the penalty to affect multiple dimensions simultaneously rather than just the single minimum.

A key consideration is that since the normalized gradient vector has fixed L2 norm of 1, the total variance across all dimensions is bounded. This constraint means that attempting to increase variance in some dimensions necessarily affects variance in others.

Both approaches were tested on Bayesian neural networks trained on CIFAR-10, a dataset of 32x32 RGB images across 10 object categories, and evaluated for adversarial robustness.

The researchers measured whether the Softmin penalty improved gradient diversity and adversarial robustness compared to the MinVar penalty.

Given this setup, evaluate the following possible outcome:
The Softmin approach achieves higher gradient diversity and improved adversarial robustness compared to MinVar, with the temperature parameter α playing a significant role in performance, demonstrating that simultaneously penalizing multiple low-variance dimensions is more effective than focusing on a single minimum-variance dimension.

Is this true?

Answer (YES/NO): NO